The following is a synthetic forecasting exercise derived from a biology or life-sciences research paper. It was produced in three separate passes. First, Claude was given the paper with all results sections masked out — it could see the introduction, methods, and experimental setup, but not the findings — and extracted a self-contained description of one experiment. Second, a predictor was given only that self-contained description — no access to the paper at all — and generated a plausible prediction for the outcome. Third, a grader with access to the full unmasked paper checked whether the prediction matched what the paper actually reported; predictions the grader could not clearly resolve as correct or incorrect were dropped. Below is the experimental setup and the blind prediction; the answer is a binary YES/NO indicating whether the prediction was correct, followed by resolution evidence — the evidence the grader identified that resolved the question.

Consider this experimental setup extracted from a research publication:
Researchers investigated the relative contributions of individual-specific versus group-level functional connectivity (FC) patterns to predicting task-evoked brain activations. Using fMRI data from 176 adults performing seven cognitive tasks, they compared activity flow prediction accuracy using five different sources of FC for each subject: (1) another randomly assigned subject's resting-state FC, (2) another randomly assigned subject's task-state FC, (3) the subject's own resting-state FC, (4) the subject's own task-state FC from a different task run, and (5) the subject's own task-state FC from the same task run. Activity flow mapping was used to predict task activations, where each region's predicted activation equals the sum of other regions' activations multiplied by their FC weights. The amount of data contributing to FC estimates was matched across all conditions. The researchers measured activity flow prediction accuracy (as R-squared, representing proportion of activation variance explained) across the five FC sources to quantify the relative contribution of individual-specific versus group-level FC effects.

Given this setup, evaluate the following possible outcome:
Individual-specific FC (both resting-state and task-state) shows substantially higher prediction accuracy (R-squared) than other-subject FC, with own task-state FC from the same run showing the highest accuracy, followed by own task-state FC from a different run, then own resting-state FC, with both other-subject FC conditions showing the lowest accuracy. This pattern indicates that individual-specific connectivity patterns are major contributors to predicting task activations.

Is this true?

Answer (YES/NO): YES